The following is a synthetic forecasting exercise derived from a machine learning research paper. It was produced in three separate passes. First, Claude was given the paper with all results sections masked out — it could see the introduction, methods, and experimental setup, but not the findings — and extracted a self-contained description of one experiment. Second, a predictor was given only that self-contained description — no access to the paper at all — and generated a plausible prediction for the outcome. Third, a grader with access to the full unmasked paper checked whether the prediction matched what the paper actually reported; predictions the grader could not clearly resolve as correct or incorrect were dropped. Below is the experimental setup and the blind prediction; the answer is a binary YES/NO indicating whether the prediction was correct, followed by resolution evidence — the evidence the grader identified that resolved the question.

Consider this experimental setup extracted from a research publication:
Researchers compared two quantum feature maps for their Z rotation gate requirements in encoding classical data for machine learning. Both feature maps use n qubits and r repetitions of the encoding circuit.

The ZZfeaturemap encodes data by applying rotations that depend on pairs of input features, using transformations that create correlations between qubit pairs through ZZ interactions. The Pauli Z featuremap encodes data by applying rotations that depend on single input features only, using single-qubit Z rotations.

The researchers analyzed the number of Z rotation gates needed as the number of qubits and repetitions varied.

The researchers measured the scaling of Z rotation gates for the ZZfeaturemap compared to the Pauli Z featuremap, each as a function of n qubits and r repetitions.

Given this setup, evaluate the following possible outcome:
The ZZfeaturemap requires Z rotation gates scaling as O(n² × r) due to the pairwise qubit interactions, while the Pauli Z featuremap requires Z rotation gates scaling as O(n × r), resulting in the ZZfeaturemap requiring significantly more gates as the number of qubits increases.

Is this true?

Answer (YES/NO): NO